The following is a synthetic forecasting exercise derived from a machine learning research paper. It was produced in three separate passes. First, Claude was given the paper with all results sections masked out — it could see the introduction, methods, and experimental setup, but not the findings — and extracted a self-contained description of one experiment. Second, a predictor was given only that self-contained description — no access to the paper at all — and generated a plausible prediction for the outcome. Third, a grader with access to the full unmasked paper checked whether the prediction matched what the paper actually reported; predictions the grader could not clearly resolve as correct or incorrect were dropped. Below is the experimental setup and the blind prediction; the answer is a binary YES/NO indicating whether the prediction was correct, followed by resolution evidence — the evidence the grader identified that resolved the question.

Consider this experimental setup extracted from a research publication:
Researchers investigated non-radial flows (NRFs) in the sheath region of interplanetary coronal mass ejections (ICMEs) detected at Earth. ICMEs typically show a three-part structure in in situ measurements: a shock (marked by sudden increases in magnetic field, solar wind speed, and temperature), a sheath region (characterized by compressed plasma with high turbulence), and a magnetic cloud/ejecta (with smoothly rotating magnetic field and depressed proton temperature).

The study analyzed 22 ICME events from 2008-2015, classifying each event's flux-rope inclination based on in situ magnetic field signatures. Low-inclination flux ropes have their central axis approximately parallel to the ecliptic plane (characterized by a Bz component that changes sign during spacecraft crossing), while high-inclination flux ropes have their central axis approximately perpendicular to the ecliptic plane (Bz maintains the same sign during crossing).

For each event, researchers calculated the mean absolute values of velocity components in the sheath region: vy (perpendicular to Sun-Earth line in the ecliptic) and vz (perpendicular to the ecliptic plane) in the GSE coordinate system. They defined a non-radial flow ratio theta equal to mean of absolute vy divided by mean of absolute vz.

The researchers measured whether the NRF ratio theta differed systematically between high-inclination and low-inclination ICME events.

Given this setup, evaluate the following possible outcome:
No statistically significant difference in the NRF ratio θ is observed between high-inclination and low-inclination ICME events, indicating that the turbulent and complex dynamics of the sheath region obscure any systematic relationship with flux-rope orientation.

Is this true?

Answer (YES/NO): NO